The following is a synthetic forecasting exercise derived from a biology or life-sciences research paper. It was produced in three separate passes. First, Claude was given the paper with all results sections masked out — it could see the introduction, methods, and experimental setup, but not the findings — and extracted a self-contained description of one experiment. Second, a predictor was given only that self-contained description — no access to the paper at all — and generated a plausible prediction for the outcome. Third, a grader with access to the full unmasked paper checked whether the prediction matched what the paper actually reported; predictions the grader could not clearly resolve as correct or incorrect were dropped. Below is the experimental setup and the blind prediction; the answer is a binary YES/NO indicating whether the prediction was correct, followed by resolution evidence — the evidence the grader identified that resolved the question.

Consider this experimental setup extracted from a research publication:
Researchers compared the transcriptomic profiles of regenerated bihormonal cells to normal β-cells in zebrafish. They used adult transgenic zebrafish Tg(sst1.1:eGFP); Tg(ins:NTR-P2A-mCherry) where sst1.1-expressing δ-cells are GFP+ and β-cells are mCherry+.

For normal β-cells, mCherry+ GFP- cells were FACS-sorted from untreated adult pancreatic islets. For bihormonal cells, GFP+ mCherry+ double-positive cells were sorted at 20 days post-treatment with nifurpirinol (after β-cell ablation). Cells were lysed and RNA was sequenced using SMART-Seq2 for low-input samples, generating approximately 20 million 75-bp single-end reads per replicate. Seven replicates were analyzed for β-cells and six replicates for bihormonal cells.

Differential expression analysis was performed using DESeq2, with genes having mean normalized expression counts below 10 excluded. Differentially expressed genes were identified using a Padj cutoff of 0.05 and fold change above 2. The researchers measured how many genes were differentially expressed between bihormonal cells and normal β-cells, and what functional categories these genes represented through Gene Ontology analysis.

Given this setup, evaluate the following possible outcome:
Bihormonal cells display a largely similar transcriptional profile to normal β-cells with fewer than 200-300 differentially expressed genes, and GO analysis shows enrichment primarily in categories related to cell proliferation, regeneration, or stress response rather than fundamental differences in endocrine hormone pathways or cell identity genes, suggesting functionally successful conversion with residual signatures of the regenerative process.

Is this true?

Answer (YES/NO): NO